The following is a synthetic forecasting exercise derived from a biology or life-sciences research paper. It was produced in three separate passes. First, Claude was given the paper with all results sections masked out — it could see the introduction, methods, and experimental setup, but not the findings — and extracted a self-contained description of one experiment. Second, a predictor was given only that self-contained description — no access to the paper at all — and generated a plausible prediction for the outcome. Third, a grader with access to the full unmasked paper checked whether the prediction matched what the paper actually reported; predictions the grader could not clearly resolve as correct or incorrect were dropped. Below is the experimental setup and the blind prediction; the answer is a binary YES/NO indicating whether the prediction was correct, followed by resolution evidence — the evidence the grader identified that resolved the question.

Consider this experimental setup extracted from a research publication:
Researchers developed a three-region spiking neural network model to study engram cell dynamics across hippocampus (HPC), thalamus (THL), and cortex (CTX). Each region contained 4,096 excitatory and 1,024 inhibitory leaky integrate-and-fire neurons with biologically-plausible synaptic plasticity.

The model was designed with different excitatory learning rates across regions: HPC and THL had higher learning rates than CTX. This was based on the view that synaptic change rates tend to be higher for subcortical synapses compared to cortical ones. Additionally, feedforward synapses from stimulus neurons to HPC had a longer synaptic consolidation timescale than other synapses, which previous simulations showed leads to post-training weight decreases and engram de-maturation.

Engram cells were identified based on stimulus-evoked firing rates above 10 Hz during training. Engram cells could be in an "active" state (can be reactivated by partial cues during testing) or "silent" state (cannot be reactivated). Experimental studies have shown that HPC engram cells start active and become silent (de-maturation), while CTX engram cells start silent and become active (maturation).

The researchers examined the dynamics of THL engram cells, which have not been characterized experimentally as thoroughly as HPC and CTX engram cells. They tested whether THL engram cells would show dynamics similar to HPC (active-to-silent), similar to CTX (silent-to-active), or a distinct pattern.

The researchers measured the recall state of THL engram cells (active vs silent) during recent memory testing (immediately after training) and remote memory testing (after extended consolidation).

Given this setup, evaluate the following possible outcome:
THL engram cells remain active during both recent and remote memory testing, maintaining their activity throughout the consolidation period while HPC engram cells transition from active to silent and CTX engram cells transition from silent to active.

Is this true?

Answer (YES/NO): YES